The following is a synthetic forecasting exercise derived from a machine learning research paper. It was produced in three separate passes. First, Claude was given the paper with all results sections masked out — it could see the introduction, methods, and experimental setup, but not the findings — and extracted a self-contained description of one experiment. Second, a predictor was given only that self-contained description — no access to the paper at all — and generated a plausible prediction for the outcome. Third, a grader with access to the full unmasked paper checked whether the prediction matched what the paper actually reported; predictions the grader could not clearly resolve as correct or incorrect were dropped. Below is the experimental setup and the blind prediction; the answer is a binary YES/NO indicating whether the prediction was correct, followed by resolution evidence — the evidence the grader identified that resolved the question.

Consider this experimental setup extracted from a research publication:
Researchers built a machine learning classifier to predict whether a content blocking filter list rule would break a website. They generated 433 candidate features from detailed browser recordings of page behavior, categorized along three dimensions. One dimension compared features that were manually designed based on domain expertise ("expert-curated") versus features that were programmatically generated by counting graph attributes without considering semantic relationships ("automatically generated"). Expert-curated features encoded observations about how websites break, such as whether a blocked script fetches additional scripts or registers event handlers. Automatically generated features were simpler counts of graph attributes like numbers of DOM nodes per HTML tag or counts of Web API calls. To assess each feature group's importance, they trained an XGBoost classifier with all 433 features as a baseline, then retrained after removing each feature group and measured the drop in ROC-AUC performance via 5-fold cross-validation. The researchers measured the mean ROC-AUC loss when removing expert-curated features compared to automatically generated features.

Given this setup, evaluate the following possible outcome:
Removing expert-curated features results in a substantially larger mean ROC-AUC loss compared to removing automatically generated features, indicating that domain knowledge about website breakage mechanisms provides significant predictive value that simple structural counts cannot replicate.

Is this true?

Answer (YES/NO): NO